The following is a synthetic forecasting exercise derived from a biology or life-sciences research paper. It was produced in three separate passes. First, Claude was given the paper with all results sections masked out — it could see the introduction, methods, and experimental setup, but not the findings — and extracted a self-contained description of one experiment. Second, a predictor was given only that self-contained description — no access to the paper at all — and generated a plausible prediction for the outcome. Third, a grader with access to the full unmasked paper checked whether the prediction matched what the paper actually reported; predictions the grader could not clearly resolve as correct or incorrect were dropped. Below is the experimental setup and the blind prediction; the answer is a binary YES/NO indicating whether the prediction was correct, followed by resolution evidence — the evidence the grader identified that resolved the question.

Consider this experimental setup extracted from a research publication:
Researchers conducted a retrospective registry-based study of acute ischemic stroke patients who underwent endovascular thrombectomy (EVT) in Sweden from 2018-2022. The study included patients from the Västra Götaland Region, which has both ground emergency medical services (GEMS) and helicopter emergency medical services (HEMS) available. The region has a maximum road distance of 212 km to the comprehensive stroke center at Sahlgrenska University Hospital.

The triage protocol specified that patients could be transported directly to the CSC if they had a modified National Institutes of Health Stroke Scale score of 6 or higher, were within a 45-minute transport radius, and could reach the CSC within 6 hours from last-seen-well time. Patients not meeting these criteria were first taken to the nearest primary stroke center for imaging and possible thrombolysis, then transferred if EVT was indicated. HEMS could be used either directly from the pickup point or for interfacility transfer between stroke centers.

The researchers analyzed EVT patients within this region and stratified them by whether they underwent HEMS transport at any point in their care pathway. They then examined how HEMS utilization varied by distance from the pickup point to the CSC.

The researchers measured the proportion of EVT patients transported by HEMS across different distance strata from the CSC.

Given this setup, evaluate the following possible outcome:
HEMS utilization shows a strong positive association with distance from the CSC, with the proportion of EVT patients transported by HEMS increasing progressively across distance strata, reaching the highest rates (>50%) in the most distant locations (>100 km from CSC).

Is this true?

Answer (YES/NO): NO